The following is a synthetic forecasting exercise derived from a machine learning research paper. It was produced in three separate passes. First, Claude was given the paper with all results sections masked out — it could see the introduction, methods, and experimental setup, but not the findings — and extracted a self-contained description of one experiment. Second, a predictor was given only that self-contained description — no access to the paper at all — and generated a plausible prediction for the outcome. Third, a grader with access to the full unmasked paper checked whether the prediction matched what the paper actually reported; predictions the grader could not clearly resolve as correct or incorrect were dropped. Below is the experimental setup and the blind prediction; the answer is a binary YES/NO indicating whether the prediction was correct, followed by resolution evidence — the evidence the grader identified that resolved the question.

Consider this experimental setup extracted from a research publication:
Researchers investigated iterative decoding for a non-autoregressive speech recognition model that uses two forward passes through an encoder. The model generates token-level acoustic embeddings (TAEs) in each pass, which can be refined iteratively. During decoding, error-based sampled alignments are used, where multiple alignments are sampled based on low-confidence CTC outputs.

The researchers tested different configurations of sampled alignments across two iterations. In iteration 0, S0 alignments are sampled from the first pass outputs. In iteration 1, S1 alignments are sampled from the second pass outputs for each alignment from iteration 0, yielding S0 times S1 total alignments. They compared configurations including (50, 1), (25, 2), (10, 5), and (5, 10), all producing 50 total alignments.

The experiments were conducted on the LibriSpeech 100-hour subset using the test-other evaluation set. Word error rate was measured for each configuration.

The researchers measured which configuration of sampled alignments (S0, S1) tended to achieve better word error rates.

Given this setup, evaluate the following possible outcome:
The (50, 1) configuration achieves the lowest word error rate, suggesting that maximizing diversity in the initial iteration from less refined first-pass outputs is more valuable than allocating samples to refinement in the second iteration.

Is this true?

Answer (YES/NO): NO